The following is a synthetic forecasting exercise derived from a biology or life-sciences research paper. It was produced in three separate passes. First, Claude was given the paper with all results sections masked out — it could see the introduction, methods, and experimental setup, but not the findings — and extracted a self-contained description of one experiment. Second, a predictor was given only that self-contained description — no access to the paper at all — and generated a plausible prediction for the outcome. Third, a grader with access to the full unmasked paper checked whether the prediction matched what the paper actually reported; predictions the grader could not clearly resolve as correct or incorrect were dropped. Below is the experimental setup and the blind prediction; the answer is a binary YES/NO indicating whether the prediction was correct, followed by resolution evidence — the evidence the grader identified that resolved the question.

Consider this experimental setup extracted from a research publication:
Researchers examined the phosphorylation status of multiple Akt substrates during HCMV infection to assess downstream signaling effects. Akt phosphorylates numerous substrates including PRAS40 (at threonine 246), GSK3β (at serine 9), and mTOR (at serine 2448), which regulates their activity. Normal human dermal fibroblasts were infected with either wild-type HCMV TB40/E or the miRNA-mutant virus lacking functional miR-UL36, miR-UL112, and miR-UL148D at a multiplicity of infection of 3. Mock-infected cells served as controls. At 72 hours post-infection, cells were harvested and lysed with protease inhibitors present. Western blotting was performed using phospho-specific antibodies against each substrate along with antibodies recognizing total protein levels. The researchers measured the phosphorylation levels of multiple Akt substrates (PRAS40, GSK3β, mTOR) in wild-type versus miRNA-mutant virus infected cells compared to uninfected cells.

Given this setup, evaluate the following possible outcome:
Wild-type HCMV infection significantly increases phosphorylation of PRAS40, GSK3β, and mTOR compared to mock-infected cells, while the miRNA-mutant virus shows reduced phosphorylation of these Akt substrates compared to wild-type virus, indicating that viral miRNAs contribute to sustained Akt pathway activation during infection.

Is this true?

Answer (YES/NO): NO